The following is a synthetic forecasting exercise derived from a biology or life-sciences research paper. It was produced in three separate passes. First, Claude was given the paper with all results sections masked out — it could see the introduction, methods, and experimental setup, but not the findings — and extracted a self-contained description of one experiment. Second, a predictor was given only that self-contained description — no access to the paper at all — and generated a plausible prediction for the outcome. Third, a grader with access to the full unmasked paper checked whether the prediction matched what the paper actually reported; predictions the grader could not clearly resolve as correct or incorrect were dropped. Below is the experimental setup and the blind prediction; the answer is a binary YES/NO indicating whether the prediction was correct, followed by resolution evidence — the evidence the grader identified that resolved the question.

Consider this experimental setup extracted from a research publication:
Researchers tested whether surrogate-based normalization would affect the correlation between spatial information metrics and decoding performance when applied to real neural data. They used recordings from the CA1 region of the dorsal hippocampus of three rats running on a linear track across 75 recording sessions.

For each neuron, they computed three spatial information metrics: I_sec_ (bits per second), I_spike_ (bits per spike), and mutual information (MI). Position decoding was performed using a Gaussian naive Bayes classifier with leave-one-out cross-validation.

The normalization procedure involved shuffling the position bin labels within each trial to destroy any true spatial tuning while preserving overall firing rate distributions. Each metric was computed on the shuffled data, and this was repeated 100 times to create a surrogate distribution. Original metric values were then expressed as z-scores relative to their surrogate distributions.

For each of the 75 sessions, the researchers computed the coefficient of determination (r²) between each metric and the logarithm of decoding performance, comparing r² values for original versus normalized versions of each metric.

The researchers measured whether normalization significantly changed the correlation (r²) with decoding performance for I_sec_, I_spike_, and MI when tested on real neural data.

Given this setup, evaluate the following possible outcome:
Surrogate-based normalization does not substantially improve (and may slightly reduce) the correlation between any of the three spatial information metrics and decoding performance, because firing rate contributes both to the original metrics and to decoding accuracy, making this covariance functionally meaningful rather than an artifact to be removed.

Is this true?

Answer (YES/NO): NO